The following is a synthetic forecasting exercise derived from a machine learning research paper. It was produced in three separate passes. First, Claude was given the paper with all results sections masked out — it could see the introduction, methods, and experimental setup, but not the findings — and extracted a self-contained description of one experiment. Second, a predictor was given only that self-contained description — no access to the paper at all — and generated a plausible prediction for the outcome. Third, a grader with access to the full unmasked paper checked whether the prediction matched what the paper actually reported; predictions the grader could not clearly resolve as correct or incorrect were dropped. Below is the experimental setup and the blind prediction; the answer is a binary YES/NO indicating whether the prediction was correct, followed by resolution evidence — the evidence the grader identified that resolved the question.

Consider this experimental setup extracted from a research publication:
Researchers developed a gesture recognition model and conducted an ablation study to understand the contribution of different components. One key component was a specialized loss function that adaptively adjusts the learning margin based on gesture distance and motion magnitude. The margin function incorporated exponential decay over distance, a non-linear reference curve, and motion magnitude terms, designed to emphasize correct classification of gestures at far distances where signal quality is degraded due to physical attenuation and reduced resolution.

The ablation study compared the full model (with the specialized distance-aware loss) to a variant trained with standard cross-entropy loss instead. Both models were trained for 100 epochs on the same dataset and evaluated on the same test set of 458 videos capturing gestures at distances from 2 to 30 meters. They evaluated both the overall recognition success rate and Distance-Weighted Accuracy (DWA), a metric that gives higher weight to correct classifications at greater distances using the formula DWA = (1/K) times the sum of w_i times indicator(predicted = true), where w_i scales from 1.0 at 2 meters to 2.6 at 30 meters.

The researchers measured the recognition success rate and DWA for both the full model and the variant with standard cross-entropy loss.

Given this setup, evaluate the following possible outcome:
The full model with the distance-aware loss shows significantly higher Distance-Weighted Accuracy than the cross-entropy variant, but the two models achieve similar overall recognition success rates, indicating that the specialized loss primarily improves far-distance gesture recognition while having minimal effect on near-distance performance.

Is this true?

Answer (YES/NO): NO